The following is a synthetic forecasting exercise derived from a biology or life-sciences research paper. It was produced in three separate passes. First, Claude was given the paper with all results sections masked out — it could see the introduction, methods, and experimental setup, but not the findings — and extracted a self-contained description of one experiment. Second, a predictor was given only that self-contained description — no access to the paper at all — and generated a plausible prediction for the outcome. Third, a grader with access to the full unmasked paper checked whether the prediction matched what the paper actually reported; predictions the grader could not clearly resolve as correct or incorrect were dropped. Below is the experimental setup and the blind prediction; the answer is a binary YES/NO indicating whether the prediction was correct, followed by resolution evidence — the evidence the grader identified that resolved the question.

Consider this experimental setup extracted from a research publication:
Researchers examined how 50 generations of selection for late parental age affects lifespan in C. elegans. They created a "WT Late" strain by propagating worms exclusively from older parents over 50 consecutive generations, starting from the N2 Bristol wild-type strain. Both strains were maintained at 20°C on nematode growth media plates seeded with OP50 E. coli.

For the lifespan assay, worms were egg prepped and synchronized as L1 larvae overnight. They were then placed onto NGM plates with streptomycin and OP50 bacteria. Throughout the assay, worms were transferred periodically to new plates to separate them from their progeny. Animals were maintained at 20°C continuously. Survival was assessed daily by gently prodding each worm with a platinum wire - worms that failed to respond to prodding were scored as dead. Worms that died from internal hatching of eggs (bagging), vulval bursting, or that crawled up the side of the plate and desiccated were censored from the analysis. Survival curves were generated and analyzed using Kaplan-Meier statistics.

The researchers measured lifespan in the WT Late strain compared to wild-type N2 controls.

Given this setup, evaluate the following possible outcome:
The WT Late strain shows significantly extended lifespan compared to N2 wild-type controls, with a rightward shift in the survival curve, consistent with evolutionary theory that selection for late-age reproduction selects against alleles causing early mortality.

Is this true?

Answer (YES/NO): NO